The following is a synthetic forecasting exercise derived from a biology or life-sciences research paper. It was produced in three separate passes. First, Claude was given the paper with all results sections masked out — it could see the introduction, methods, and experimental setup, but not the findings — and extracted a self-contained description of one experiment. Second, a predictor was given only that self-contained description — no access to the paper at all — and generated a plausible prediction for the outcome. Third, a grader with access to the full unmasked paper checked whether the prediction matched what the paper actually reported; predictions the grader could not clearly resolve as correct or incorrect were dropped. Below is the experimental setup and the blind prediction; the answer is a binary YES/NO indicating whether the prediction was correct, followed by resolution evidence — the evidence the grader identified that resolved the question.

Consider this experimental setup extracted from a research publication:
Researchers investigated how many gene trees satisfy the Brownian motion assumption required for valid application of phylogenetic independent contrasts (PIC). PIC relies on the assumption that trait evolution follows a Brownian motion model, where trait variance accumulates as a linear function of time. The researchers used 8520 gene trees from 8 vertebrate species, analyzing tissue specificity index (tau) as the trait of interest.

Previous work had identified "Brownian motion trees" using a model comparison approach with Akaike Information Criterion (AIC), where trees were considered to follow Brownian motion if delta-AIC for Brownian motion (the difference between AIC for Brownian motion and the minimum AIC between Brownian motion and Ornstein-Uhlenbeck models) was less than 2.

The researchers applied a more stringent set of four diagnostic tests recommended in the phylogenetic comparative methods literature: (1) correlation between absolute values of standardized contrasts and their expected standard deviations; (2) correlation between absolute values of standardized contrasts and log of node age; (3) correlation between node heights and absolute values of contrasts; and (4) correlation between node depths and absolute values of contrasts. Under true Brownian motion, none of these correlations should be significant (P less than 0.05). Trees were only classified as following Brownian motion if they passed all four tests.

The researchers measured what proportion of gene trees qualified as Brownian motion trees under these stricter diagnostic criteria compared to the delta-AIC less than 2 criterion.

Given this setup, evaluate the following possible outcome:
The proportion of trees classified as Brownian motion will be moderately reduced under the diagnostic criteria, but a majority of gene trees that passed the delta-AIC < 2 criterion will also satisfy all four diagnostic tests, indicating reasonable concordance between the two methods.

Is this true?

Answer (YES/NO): YES